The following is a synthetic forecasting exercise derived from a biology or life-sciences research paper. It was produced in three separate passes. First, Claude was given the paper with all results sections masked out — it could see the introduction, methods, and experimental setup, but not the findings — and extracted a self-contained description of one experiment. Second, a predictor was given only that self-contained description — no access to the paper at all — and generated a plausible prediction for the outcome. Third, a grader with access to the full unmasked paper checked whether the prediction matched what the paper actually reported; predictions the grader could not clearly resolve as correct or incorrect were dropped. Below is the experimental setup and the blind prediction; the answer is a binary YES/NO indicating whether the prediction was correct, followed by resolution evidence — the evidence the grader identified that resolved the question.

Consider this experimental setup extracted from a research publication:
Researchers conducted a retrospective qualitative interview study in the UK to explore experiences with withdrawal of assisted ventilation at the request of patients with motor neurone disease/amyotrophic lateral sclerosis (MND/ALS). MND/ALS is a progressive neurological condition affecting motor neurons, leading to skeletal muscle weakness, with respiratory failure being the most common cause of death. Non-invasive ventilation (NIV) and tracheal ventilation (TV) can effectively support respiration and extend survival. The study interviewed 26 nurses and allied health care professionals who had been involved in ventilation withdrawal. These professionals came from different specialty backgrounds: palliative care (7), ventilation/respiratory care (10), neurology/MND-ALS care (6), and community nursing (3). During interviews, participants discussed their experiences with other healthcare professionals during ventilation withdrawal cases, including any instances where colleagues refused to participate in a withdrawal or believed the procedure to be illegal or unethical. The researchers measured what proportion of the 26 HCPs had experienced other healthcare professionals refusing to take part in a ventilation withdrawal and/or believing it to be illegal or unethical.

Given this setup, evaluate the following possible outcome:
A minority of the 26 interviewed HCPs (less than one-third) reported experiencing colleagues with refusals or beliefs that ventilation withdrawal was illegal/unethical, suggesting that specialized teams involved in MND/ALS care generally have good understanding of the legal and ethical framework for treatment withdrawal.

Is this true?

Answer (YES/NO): NO